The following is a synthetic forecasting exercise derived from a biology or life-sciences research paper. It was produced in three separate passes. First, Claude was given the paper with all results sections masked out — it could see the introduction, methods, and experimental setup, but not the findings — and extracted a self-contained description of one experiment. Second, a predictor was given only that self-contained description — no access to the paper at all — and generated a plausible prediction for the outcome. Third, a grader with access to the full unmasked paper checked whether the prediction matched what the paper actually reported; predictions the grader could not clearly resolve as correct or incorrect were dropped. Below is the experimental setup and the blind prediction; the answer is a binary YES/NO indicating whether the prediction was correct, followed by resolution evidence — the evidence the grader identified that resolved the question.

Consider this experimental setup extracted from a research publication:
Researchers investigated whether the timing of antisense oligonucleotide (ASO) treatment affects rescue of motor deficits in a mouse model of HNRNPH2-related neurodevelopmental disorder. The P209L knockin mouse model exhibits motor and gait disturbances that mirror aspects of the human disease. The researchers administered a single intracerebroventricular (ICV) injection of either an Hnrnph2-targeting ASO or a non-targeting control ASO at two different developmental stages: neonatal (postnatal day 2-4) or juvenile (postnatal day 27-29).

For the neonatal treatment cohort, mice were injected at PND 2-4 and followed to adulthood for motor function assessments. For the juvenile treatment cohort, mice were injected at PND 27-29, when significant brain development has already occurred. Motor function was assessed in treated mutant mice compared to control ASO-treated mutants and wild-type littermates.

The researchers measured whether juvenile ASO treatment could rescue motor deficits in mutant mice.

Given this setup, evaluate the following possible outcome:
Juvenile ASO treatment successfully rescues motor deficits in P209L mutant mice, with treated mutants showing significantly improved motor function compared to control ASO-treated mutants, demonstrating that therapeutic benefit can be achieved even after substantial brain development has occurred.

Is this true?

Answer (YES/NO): NO